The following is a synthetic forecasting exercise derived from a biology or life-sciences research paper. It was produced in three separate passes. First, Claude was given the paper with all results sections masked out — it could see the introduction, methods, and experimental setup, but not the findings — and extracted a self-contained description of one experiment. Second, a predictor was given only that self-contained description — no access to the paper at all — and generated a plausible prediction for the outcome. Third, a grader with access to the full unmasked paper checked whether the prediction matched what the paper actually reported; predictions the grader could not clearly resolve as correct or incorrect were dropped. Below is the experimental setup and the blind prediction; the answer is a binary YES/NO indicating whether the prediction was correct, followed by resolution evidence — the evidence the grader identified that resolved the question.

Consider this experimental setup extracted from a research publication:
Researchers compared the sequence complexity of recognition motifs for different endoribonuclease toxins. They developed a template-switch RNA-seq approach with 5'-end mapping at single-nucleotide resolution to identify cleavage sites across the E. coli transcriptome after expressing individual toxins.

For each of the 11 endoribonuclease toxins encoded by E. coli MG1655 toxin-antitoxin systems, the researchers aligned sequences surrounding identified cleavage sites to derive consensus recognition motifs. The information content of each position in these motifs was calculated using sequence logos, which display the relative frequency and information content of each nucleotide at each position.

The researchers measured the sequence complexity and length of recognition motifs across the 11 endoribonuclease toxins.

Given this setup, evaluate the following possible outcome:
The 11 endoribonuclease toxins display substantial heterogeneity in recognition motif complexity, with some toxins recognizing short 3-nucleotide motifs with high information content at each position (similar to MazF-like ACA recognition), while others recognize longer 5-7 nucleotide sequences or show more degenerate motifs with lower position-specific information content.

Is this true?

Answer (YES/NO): NO